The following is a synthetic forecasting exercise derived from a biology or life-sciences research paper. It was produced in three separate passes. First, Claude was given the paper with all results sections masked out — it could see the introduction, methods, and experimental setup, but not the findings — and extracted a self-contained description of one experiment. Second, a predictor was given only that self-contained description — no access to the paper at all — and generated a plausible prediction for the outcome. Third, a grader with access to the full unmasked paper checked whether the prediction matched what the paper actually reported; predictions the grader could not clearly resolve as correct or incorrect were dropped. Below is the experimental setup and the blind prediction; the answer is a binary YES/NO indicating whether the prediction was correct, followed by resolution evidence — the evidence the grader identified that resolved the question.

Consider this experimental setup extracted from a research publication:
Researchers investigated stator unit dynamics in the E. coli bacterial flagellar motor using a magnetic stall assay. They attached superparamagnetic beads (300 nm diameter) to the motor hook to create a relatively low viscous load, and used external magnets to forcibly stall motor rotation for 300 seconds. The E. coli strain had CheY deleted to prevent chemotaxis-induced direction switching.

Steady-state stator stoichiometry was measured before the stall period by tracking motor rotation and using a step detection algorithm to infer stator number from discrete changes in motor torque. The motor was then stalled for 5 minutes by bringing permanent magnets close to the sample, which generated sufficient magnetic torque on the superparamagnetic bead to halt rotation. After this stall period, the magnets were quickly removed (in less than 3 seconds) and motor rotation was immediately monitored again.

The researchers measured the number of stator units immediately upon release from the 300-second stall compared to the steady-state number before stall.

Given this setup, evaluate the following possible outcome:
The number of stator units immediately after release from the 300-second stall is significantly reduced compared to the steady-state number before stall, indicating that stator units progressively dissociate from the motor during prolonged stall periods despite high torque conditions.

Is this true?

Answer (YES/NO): NO